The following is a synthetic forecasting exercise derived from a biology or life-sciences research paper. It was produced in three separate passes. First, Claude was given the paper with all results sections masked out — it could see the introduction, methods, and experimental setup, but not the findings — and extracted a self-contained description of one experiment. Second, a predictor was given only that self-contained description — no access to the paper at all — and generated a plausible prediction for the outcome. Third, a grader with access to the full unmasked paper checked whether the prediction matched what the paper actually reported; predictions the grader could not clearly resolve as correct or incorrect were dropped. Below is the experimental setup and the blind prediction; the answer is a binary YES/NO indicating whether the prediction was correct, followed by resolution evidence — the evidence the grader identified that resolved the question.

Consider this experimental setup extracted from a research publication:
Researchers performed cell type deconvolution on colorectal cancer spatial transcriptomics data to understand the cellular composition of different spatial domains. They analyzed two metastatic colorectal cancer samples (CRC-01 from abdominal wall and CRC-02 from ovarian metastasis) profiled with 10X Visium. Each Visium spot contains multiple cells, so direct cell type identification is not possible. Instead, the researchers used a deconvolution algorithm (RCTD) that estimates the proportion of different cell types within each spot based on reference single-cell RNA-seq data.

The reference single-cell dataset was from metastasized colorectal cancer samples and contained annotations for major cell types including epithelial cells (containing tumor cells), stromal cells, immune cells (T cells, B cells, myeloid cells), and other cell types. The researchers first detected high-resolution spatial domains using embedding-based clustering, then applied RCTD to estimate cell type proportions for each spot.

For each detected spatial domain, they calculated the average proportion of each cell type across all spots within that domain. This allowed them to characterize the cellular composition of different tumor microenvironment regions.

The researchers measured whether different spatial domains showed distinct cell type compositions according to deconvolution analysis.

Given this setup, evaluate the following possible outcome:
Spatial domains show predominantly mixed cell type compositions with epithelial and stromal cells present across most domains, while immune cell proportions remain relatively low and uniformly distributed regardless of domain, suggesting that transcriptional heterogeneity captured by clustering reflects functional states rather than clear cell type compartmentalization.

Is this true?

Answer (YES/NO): NO